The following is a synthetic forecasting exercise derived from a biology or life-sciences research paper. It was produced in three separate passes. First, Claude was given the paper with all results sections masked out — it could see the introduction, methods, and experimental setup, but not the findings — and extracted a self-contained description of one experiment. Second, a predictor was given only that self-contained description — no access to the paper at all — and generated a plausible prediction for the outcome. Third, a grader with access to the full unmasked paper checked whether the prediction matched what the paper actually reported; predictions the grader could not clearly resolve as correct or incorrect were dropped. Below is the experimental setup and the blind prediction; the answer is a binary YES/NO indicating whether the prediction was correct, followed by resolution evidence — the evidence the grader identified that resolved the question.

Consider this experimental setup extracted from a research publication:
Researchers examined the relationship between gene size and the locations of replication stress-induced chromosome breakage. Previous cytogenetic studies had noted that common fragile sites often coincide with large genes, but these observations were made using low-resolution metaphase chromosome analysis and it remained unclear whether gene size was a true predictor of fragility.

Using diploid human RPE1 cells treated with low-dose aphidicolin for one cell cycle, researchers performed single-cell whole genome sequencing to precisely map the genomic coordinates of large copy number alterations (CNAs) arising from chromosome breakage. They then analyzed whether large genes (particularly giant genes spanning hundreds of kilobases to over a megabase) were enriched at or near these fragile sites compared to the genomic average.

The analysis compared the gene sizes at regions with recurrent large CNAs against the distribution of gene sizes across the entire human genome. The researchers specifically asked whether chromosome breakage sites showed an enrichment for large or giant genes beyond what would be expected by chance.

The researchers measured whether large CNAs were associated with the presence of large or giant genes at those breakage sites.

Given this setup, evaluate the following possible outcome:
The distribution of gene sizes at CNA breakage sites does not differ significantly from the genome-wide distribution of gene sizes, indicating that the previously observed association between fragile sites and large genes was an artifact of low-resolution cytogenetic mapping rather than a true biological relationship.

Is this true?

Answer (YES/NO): NO